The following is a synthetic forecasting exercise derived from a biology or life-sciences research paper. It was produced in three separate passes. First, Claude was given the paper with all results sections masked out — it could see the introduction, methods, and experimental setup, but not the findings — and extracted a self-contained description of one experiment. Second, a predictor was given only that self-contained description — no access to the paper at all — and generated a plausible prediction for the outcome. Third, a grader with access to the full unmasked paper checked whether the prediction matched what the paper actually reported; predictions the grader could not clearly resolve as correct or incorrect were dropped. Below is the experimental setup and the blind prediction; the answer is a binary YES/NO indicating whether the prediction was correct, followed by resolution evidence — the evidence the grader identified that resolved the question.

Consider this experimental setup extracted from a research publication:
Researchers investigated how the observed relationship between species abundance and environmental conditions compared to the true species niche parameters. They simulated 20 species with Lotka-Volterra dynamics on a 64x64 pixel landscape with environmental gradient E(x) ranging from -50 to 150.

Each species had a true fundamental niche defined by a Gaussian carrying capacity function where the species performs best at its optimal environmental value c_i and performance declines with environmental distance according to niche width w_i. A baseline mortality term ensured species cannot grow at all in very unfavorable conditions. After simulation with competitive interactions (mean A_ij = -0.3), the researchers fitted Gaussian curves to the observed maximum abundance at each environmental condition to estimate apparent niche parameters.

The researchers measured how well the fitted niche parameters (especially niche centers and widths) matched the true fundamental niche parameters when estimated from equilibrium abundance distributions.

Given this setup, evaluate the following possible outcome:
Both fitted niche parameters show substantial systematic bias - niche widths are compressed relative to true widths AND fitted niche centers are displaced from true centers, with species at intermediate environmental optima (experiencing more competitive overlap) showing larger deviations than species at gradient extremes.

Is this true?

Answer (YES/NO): NO